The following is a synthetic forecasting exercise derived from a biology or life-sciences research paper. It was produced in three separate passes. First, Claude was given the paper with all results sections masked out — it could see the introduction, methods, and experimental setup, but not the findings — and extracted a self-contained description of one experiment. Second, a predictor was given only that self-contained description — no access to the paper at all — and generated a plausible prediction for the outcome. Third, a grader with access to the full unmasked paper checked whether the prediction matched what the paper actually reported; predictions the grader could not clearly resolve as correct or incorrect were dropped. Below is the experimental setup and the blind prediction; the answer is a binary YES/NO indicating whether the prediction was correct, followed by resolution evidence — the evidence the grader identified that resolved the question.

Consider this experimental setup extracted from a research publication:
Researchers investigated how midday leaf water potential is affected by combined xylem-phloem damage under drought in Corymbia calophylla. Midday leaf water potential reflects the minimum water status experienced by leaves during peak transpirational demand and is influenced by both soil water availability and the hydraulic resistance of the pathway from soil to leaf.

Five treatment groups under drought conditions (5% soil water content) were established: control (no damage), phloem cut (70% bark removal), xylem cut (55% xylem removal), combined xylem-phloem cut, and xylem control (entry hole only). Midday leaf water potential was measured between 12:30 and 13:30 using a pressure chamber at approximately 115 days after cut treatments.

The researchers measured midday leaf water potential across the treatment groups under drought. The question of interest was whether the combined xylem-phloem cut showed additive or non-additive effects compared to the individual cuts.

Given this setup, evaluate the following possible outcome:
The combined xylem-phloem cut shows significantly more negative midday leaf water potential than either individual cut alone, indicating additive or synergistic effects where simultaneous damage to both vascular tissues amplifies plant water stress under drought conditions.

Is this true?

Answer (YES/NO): NO